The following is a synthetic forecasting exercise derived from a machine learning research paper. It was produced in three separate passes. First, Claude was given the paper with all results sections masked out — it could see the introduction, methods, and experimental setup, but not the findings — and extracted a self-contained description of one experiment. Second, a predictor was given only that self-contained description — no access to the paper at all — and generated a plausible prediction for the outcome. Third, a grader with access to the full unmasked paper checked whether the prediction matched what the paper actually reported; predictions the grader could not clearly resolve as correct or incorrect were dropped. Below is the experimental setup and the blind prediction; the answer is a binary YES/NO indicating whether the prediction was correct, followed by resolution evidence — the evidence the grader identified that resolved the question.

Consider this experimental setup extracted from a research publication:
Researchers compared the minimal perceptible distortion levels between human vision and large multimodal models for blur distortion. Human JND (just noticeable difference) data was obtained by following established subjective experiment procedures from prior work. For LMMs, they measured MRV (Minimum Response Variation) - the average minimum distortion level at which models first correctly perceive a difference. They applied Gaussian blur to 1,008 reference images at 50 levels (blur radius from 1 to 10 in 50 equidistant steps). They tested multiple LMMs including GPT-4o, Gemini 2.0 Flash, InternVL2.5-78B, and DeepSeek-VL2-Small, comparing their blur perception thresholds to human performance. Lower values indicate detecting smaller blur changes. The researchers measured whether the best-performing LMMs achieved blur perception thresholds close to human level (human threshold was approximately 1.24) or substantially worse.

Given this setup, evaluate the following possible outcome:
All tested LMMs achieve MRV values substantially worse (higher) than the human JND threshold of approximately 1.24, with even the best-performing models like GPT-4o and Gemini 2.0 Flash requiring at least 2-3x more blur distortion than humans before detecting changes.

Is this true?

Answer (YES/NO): NO